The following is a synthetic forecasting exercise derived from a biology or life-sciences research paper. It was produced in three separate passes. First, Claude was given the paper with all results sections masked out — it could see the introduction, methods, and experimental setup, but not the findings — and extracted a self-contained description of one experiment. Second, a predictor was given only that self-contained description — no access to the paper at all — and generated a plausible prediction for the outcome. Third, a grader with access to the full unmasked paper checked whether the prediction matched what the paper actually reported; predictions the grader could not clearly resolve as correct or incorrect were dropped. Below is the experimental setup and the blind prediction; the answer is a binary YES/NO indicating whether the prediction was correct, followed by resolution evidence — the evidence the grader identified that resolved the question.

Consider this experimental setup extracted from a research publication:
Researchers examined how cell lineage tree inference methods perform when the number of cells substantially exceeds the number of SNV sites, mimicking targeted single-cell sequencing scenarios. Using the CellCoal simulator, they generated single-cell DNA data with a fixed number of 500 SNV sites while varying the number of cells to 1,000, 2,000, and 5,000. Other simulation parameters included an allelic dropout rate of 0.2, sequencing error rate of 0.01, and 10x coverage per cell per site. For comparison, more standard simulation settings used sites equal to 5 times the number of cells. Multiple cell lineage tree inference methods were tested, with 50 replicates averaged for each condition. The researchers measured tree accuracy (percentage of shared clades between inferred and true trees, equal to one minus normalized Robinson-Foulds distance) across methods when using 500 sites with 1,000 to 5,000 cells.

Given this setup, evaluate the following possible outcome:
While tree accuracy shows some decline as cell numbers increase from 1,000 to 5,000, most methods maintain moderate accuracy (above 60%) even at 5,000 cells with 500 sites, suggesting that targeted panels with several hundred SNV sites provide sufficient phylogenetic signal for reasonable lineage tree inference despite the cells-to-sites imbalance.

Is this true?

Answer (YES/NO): NO